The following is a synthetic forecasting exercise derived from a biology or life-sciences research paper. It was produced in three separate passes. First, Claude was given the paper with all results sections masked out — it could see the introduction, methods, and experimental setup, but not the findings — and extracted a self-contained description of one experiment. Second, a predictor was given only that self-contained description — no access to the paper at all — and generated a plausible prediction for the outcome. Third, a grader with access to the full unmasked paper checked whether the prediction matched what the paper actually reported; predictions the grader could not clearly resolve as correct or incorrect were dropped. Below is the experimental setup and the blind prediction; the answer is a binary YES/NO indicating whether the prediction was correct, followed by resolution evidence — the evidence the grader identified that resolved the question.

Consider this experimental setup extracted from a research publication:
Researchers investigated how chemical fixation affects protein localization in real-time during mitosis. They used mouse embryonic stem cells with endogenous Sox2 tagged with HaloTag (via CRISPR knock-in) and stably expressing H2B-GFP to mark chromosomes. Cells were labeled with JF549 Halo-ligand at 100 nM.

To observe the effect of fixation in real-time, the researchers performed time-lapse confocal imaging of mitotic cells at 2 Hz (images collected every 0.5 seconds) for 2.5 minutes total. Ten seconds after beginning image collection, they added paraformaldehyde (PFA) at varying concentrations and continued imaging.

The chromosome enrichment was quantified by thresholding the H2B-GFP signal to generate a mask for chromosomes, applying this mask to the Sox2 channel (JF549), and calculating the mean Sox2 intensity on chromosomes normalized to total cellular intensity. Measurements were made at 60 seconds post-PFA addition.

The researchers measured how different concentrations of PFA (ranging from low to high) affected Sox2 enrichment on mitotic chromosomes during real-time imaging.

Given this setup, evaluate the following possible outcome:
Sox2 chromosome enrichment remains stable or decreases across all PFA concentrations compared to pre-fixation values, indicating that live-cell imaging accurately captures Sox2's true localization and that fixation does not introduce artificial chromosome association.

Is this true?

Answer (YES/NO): YES